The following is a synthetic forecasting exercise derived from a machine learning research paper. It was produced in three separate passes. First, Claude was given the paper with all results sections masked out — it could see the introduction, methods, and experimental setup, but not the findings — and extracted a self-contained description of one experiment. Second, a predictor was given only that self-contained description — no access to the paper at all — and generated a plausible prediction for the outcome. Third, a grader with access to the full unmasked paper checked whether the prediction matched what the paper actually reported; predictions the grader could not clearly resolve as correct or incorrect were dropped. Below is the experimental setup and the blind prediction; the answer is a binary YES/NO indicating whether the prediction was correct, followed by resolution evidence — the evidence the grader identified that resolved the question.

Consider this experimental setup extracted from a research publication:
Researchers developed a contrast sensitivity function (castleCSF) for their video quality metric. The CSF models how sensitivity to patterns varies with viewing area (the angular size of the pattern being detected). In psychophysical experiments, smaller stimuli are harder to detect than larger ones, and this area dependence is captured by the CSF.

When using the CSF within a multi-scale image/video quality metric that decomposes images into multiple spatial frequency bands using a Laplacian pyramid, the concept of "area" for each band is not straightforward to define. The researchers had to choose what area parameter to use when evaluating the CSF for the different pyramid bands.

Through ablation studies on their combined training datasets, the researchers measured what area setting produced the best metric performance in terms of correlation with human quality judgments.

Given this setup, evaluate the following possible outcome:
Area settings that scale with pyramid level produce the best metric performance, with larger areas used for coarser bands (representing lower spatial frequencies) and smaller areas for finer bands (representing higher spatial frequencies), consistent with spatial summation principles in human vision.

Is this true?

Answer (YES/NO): NO